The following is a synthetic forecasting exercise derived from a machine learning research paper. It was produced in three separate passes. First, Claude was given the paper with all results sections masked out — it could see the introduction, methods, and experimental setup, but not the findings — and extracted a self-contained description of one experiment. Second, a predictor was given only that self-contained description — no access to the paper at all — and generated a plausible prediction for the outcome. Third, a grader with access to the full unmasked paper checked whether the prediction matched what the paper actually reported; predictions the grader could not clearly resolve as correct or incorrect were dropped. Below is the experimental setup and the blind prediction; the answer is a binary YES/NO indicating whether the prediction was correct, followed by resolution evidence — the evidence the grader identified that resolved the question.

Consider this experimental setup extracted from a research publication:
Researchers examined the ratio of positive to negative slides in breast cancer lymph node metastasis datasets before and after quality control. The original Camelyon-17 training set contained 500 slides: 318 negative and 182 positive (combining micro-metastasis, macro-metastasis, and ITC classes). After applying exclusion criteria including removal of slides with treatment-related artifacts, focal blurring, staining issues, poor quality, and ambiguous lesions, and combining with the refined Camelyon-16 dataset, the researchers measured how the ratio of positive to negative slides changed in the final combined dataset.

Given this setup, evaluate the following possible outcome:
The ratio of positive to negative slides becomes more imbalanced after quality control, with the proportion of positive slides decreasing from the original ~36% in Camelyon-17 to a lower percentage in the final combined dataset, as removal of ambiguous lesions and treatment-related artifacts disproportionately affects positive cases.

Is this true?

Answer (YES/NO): YES